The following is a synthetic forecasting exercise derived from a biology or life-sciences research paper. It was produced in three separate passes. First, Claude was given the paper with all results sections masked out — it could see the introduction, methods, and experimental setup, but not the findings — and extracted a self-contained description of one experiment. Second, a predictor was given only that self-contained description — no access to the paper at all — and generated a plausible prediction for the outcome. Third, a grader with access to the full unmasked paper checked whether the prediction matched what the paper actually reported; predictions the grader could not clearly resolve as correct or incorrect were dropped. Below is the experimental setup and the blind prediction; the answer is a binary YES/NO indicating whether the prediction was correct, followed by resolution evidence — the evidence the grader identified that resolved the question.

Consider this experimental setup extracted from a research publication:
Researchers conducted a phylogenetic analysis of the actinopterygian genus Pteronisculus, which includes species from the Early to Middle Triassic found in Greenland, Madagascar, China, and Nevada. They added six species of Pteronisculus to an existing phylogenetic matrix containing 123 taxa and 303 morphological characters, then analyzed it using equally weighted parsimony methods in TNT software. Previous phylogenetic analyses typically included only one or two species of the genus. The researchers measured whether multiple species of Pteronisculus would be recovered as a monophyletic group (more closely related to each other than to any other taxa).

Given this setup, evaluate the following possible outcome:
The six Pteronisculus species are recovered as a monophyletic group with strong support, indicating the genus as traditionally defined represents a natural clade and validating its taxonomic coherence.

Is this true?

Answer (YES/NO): NO